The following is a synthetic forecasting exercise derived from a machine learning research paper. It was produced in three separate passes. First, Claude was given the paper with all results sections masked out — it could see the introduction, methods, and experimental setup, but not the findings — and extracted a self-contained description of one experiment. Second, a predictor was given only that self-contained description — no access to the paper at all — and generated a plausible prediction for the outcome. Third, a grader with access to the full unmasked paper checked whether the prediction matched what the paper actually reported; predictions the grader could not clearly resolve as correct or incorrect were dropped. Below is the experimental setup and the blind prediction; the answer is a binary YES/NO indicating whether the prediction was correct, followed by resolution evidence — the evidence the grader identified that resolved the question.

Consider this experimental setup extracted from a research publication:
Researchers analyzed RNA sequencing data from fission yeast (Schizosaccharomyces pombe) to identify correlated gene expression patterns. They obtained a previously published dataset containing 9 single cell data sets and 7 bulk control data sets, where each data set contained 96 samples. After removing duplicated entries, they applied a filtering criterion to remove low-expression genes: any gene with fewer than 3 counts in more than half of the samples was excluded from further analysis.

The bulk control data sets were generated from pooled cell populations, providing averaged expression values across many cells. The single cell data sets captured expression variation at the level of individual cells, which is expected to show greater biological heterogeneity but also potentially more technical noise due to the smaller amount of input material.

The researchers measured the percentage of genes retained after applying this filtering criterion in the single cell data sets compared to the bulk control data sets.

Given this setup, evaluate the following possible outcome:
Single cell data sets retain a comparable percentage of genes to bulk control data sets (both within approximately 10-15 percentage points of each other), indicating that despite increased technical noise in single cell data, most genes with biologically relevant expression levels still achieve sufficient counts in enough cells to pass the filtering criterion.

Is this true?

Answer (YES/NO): YES